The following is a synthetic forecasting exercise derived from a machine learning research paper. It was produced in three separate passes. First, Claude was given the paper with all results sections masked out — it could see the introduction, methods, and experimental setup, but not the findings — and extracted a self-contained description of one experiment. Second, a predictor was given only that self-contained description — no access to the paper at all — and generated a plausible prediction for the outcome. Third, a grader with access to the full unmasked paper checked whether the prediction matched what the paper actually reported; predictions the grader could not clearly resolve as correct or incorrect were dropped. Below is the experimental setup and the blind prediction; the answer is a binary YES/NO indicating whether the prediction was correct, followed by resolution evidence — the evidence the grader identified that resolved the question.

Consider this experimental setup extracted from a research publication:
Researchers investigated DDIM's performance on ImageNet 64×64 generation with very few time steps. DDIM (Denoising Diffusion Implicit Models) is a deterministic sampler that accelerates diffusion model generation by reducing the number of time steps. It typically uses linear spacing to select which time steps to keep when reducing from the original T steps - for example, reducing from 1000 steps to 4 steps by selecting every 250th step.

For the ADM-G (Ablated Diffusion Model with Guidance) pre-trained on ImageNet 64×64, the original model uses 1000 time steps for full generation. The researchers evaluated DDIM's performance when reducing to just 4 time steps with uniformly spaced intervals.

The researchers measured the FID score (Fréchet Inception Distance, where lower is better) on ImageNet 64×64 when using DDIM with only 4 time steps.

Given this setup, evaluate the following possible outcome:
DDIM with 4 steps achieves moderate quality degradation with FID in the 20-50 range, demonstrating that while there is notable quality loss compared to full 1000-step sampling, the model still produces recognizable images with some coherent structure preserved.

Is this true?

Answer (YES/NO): NO